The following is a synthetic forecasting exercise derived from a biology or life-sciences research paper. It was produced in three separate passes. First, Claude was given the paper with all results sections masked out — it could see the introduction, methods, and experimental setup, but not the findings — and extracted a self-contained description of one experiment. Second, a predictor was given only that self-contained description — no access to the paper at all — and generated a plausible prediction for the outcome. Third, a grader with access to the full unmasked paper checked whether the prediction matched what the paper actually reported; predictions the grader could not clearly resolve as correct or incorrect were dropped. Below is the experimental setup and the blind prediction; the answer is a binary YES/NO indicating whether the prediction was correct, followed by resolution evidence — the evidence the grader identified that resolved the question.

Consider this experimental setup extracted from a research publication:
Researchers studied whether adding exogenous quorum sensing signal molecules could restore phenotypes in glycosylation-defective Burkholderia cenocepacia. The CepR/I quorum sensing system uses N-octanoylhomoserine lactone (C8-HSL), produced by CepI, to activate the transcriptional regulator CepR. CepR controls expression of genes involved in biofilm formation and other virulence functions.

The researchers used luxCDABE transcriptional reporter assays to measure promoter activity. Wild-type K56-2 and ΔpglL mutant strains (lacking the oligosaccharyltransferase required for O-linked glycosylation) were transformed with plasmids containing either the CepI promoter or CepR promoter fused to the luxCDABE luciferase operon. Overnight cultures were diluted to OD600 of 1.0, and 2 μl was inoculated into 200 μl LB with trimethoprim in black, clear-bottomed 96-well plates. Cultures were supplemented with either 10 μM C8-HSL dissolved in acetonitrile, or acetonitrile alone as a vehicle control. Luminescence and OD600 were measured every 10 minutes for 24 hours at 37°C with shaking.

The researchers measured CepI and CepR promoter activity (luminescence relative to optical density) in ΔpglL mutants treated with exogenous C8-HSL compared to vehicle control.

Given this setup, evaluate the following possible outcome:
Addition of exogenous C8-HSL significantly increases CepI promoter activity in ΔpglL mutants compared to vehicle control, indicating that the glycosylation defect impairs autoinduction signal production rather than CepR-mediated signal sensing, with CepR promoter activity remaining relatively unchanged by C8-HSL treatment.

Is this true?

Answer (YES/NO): YES